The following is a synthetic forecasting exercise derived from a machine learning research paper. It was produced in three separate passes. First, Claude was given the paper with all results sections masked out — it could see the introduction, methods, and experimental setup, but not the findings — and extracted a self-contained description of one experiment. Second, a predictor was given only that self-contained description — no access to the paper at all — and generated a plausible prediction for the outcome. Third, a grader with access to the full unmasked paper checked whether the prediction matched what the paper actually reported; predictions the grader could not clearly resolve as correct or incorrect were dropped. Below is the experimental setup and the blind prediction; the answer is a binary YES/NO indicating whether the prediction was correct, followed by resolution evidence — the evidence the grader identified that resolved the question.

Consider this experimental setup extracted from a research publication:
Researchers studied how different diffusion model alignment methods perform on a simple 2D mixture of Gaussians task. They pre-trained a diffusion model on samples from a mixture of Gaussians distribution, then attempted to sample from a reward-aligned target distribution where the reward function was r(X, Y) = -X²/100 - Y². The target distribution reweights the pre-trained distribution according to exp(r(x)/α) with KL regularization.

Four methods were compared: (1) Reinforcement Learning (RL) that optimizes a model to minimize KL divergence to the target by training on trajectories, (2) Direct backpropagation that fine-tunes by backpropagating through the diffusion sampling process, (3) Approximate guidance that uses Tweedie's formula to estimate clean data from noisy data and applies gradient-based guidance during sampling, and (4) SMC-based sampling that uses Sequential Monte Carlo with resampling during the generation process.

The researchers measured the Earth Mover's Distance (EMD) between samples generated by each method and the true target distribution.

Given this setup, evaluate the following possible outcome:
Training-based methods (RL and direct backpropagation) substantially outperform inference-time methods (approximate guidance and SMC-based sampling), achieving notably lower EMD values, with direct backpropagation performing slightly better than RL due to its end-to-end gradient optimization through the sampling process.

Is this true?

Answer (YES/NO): NO